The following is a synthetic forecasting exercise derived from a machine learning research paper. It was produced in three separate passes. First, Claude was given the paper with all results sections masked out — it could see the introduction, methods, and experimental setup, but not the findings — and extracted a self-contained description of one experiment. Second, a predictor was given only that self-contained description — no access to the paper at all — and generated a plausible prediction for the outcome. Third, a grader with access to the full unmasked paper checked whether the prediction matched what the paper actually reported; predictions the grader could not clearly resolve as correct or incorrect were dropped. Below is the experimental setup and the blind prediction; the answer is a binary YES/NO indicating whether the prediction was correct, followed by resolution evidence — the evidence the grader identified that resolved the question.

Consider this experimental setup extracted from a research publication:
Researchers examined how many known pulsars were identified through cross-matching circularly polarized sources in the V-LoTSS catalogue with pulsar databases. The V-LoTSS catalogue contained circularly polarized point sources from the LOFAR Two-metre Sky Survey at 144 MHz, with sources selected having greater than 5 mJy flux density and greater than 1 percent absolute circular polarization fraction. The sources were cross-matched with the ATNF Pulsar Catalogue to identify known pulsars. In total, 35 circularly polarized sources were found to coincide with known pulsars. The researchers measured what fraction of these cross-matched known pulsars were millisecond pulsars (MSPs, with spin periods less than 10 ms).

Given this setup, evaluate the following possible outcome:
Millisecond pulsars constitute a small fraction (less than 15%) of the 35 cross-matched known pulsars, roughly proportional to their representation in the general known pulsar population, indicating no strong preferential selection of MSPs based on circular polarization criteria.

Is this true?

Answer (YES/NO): NO